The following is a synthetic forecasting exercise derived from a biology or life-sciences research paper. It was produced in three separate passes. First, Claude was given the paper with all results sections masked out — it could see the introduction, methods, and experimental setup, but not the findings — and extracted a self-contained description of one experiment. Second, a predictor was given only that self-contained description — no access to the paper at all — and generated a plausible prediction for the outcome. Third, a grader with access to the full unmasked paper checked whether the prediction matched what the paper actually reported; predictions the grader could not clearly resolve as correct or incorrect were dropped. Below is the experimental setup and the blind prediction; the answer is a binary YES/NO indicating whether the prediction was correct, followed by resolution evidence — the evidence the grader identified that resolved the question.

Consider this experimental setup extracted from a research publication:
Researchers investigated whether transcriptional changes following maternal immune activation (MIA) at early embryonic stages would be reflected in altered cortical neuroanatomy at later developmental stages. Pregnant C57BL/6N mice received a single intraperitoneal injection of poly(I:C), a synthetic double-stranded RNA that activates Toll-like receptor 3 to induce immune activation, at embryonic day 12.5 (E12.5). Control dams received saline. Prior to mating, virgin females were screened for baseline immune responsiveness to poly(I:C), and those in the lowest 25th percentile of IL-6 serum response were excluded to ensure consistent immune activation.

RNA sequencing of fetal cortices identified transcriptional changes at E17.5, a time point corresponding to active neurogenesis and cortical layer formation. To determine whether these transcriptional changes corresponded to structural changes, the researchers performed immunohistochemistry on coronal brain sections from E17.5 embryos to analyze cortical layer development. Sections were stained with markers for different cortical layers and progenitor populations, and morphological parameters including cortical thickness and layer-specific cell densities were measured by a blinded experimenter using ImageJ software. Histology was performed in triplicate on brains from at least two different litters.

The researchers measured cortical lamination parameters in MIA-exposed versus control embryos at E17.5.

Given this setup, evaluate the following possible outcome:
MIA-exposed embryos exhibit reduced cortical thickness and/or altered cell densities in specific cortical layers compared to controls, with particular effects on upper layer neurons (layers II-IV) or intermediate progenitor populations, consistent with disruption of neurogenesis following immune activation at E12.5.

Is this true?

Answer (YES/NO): NO